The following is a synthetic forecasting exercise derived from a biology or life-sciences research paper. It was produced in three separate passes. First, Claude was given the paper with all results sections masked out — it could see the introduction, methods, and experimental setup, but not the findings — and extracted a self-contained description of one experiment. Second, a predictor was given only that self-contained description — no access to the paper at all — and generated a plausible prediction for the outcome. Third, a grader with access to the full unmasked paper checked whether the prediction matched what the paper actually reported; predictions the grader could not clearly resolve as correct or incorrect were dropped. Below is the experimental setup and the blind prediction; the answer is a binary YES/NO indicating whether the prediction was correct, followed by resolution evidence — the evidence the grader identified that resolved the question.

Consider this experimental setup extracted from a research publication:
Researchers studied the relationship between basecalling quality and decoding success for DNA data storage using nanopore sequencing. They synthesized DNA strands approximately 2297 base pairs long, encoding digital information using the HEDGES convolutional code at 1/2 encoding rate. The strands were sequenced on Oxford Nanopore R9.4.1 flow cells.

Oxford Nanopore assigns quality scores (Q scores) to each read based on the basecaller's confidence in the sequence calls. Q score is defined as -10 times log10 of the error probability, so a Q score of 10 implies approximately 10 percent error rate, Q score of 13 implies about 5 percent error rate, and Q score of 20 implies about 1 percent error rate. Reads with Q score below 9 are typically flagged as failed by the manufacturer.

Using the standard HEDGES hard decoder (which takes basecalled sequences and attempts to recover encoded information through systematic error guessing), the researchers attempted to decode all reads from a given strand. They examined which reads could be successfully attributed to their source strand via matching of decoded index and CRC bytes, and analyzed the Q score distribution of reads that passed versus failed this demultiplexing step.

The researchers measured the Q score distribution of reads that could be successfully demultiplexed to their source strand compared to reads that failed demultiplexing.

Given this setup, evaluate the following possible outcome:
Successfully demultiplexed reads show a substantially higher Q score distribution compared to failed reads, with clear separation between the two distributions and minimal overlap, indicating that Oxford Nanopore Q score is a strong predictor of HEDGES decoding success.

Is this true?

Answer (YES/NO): NO